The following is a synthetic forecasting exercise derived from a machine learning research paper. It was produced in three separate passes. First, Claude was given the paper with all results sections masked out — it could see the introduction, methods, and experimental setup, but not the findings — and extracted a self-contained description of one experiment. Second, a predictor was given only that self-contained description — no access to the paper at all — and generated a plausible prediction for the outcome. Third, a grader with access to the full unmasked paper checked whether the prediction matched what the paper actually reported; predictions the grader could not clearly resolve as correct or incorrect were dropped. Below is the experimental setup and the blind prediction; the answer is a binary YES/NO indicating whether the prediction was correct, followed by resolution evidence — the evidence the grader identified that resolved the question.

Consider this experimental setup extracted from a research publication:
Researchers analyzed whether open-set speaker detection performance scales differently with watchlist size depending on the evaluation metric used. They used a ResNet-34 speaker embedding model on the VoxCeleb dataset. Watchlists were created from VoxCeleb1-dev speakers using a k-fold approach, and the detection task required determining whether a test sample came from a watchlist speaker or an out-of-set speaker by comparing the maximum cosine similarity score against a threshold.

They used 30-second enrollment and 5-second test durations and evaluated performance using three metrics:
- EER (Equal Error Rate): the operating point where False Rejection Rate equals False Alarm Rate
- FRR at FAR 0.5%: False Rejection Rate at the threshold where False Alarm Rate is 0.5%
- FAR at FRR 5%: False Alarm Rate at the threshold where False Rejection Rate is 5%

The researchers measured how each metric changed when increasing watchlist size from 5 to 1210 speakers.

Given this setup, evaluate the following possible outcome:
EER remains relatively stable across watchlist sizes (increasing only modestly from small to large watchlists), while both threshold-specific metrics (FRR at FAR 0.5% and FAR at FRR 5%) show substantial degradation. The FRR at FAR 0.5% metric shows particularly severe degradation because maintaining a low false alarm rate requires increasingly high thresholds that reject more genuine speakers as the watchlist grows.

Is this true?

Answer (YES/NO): NO